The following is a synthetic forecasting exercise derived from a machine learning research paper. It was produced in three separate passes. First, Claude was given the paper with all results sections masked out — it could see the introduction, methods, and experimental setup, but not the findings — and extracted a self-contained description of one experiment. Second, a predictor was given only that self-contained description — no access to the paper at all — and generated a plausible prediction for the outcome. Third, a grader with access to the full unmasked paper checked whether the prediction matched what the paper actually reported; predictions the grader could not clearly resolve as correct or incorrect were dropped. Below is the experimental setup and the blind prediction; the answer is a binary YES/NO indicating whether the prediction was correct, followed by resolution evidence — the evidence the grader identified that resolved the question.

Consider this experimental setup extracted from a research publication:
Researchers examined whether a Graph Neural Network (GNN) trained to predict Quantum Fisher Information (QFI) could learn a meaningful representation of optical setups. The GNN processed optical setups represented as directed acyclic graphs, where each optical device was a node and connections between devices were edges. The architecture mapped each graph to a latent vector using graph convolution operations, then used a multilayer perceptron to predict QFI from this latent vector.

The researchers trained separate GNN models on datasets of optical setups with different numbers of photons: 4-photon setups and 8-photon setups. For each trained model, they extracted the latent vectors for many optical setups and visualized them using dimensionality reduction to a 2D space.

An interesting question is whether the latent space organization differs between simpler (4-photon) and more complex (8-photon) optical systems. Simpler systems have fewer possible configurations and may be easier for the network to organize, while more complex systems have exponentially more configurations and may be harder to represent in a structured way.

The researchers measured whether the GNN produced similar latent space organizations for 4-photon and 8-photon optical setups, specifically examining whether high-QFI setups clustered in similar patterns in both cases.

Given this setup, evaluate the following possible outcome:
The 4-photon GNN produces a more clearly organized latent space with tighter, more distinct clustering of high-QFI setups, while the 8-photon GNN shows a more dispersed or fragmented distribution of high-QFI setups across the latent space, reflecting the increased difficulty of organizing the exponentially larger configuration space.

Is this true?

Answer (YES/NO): NO